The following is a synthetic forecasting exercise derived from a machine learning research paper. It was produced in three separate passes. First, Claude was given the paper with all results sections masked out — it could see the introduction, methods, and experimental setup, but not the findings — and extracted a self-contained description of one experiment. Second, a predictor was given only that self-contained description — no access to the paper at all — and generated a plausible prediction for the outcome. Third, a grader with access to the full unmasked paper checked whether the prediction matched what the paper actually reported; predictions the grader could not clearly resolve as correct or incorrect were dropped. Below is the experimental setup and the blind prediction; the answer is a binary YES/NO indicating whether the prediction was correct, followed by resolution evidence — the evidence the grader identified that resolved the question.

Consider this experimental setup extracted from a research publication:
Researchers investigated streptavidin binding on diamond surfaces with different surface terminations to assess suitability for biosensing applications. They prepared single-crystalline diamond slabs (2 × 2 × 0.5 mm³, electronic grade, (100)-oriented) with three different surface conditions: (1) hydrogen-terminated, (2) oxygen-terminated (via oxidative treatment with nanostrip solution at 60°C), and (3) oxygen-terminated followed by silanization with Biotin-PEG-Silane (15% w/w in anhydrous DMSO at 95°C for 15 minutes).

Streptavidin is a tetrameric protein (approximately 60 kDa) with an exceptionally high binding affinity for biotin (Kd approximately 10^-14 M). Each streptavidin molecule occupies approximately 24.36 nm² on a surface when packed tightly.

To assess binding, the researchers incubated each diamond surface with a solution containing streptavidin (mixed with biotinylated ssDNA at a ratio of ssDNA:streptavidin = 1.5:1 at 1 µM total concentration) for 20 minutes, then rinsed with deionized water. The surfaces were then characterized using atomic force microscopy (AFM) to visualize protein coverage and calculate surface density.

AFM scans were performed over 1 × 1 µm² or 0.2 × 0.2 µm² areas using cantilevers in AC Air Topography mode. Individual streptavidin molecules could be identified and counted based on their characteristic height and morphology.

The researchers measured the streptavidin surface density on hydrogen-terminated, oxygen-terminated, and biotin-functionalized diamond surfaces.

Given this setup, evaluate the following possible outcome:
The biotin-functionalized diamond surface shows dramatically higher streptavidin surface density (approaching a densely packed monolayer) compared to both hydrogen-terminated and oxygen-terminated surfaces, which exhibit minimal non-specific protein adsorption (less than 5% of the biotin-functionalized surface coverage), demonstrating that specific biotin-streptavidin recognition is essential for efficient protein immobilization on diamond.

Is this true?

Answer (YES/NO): NO